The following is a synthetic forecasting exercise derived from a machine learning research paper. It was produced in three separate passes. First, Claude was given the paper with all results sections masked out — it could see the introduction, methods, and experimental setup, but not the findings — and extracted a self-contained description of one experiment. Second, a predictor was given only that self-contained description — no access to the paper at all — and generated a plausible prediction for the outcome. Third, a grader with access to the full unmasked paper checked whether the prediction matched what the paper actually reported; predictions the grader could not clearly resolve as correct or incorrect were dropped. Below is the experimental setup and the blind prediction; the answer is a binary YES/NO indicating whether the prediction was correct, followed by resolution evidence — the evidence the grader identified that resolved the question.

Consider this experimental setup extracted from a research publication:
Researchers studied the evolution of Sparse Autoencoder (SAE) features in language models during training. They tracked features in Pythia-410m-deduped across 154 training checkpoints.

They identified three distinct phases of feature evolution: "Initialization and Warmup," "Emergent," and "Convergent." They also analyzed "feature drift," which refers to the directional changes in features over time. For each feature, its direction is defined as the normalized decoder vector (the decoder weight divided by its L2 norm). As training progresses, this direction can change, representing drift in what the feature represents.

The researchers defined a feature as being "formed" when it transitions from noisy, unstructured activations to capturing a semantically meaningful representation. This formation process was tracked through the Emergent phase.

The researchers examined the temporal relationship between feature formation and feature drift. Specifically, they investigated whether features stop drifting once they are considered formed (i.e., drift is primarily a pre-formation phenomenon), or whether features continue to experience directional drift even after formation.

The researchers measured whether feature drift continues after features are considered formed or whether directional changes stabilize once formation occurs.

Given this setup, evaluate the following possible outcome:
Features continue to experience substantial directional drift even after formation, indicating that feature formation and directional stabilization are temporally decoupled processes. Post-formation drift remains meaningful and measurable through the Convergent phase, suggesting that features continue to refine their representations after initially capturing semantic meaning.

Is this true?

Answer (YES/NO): YES